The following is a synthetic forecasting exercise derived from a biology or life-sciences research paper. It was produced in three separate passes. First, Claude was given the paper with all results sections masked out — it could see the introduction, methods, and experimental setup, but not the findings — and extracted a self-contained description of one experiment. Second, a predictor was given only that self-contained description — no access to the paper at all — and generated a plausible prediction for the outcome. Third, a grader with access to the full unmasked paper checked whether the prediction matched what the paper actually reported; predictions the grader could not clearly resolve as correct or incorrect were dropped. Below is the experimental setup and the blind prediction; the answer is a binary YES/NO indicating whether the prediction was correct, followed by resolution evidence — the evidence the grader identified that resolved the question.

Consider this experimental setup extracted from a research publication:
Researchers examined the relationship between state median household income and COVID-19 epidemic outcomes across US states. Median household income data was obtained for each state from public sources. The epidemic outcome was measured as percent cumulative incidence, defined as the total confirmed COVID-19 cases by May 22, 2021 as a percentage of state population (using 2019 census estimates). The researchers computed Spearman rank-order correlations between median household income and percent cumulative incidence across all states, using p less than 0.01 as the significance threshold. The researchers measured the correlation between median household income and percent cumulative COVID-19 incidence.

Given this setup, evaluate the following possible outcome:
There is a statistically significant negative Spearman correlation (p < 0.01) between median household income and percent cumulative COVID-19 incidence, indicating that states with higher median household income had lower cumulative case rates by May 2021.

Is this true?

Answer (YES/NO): YES